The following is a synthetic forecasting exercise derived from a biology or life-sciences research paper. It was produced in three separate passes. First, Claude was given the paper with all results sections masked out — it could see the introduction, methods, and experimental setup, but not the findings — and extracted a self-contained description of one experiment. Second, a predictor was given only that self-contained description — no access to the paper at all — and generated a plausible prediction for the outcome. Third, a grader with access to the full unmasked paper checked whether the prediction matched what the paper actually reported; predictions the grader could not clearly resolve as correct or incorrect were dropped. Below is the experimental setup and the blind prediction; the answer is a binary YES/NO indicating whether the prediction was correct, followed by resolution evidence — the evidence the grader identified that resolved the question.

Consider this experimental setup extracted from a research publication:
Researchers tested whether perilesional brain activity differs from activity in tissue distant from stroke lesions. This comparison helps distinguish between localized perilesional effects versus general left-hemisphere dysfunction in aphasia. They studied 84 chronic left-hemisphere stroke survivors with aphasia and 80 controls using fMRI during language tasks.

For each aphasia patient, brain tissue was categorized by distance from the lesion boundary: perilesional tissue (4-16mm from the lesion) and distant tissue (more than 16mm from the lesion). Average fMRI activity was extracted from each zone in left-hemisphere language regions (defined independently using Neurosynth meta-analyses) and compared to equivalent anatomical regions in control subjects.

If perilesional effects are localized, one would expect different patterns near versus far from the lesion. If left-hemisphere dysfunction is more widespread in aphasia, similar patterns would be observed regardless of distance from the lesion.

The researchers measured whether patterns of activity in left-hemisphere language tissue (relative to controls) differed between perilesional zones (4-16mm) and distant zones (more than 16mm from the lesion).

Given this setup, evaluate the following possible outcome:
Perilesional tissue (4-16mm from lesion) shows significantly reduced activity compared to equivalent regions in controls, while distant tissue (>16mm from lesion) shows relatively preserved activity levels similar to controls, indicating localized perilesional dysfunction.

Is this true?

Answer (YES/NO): NO